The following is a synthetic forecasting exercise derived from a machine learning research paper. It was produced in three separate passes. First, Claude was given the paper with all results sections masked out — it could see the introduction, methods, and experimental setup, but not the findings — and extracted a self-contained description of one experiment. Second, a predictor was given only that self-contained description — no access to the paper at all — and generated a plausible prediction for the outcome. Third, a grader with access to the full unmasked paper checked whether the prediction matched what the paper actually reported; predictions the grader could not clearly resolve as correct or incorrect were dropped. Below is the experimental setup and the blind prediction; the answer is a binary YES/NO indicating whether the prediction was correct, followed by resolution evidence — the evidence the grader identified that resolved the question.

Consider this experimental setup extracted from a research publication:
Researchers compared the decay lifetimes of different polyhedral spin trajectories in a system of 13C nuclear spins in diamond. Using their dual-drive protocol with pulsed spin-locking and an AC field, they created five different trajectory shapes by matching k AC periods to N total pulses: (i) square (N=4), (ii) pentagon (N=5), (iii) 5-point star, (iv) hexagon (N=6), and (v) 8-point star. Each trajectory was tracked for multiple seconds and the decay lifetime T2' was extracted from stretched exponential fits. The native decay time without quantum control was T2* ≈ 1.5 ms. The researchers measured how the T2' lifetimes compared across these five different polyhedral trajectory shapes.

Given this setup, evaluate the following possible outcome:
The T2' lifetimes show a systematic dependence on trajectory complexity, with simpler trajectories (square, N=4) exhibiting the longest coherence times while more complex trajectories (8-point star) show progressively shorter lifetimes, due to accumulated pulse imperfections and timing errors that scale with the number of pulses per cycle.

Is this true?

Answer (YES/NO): NO